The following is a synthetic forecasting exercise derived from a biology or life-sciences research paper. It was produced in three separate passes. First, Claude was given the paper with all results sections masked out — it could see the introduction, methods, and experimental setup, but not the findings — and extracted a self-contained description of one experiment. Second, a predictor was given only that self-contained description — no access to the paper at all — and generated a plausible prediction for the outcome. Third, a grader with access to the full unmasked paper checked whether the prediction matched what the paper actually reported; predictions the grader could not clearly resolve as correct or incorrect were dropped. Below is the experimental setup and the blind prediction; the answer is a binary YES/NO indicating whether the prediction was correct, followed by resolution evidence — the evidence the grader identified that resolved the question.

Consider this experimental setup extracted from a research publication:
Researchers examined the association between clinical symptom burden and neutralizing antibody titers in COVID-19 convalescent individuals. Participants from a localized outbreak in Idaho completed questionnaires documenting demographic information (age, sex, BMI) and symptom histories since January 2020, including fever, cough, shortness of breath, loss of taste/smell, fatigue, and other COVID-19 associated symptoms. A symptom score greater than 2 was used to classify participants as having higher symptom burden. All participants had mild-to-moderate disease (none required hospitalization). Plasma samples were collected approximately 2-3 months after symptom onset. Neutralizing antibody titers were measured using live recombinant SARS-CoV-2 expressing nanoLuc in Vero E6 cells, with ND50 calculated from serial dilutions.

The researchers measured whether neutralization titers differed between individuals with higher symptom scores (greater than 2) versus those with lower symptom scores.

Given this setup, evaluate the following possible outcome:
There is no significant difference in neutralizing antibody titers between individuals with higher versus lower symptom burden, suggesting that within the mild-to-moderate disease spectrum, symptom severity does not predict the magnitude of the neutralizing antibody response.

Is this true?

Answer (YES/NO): YES